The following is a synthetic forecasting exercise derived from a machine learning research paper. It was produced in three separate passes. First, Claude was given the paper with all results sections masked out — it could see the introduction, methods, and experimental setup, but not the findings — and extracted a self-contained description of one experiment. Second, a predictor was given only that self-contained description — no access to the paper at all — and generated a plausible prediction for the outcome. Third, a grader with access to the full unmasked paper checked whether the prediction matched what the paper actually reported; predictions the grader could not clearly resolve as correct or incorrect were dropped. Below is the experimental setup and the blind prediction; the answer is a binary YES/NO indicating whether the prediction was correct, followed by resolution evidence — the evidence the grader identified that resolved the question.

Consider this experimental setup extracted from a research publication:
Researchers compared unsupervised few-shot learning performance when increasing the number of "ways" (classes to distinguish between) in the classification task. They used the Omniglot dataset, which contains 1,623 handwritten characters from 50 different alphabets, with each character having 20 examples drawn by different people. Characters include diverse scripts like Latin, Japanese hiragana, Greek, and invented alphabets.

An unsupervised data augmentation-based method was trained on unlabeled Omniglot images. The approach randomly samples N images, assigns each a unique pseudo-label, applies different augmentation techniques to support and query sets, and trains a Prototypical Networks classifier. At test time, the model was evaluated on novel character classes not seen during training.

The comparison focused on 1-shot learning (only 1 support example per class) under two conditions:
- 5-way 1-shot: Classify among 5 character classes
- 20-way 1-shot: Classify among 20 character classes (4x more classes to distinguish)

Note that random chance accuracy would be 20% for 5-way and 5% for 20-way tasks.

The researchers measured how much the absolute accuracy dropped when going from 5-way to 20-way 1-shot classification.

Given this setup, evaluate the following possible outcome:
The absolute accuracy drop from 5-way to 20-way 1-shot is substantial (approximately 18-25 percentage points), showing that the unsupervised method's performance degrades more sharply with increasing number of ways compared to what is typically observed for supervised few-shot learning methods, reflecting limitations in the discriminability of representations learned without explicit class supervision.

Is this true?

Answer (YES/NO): NO